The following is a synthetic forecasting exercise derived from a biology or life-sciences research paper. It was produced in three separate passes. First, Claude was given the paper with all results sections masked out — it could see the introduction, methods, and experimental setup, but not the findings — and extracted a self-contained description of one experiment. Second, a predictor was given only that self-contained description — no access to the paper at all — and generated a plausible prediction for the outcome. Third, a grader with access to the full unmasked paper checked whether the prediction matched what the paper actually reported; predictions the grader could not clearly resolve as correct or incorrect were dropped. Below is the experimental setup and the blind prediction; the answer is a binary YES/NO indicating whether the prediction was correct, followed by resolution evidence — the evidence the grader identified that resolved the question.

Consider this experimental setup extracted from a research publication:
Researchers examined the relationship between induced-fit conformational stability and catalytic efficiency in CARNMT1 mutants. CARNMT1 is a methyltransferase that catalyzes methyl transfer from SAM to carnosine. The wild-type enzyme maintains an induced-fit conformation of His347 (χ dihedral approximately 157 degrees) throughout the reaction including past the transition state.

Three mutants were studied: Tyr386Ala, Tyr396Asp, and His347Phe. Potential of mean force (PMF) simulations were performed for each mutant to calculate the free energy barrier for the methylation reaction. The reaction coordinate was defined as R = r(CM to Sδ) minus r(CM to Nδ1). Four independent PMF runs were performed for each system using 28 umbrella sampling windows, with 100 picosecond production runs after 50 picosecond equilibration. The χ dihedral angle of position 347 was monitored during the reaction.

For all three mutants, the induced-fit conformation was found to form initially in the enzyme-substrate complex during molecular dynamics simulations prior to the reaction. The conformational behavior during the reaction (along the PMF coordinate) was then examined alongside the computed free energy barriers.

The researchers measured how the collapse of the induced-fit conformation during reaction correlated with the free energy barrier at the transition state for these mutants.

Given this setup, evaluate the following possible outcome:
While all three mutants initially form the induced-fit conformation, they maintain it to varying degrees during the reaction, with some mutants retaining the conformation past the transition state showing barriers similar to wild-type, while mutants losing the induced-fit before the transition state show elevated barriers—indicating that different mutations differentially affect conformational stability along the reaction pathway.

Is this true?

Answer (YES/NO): NO